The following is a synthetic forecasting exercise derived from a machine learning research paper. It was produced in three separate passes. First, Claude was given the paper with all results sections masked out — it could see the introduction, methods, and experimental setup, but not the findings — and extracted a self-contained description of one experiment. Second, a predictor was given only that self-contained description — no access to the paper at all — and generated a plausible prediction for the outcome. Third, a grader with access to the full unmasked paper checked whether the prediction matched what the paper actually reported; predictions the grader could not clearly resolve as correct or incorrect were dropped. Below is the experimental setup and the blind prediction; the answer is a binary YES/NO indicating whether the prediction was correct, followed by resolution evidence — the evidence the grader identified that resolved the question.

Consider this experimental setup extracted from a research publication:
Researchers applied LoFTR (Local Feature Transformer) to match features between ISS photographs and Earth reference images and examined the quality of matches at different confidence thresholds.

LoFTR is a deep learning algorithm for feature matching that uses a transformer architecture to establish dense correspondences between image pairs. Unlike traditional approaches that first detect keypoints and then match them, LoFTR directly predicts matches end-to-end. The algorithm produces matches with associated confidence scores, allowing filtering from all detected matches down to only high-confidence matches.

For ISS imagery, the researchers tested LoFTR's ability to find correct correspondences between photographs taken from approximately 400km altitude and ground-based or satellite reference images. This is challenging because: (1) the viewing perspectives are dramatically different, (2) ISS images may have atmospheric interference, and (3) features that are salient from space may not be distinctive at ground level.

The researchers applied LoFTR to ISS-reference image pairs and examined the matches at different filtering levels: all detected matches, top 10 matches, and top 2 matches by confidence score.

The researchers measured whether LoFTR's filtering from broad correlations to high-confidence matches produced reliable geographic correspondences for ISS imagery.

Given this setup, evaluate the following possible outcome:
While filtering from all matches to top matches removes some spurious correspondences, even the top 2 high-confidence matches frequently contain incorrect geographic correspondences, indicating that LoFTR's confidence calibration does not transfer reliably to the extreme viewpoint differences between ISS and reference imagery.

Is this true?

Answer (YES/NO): YES